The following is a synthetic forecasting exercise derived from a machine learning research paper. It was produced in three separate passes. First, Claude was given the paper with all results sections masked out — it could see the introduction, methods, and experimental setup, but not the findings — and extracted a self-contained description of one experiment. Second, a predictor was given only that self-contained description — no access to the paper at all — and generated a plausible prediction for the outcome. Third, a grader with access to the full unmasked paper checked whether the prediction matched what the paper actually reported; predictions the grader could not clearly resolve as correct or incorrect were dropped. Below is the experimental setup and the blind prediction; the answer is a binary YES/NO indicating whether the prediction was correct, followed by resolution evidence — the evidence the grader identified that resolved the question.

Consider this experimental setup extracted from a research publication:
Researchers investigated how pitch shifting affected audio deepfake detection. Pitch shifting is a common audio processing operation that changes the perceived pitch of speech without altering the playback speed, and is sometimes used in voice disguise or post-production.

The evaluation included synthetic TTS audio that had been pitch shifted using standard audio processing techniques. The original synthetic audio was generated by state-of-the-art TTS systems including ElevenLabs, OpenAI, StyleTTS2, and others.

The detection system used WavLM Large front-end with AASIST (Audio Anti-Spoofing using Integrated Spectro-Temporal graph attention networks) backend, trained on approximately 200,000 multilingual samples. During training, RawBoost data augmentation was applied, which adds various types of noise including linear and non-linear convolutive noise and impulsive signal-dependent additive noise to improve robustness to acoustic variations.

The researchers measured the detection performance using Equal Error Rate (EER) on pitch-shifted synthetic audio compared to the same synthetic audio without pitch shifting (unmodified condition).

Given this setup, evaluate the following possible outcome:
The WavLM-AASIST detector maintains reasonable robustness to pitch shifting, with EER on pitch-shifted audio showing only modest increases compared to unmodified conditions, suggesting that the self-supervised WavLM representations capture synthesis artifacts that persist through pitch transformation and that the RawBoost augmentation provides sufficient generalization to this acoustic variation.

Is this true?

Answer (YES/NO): YES